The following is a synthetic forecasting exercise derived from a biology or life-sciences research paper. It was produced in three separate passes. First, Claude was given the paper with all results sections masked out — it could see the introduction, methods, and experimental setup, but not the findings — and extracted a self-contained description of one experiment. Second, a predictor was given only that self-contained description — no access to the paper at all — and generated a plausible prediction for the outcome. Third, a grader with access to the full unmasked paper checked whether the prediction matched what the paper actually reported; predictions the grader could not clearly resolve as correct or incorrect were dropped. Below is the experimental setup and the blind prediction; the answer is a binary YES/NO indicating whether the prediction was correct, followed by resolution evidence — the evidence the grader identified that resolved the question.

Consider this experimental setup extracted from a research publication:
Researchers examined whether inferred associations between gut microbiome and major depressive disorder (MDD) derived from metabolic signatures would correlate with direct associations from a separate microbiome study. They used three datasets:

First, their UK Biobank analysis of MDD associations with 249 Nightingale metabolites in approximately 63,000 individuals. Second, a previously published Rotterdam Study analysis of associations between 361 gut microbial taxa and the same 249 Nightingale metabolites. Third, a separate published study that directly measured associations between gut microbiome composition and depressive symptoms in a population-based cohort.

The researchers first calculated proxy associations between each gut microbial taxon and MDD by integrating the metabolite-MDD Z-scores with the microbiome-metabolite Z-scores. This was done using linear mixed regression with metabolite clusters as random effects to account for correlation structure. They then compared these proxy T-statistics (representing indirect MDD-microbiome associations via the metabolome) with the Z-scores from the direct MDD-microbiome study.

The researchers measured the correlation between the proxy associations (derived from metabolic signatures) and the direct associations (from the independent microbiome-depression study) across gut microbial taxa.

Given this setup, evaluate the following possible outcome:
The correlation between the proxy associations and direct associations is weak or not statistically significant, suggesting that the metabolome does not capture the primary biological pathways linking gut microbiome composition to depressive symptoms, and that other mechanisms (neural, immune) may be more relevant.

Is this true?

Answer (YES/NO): NO